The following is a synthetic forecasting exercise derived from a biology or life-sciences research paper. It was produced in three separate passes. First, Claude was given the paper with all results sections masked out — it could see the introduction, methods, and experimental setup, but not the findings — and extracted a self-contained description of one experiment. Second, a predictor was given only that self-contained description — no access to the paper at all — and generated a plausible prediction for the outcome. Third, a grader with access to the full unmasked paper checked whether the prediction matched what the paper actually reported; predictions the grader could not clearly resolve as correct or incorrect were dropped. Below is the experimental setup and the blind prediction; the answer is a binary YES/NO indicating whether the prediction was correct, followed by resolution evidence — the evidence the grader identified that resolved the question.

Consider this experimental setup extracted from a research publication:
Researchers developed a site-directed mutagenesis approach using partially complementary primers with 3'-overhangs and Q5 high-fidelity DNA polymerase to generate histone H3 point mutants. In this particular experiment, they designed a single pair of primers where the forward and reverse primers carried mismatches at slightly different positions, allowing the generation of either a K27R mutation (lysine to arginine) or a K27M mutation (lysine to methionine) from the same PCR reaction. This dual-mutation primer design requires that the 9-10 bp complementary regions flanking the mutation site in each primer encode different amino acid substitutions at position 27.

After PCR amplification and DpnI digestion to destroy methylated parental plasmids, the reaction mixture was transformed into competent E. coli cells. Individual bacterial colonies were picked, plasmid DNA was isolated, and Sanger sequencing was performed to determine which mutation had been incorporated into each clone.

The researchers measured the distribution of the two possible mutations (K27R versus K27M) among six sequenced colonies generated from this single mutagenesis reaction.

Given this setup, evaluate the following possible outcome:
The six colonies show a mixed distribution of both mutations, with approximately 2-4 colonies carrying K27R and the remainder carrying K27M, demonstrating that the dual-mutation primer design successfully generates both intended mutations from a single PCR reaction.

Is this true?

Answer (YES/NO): NO